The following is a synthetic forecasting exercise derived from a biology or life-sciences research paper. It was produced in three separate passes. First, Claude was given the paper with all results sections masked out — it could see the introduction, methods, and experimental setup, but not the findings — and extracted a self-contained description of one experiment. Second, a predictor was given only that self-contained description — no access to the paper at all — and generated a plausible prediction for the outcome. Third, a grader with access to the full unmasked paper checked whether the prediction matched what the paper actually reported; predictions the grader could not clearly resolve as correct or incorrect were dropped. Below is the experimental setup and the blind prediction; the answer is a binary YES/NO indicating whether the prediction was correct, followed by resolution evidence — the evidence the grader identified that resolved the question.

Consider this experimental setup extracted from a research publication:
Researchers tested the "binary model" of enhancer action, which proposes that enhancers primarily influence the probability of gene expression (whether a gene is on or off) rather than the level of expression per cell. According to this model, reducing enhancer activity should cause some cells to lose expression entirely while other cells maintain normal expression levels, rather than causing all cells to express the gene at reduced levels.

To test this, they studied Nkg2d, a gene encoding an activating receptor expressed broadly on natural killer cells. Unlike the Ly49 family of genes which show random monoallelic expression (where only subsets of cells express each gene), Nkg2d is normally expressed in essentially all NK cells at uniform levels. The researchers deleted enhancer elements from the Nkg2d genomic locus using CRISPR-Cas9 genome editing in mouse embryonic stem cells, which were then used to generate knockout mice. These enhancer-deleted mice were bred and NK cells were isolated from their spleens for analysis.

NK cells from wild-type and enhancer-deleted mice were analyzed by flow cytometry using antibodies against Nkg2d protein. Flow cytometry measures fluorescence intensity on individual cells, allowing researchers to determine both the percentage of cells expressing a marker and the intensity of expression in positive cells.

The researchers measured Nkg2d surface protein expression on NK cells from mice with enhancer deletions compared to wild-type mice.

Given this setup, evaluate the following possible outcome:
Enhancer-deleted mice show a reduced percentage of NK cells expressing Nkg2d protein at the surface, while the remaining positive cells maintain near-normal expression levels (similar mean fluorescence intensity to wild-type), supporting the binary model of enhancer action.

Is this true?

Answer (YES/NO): YES